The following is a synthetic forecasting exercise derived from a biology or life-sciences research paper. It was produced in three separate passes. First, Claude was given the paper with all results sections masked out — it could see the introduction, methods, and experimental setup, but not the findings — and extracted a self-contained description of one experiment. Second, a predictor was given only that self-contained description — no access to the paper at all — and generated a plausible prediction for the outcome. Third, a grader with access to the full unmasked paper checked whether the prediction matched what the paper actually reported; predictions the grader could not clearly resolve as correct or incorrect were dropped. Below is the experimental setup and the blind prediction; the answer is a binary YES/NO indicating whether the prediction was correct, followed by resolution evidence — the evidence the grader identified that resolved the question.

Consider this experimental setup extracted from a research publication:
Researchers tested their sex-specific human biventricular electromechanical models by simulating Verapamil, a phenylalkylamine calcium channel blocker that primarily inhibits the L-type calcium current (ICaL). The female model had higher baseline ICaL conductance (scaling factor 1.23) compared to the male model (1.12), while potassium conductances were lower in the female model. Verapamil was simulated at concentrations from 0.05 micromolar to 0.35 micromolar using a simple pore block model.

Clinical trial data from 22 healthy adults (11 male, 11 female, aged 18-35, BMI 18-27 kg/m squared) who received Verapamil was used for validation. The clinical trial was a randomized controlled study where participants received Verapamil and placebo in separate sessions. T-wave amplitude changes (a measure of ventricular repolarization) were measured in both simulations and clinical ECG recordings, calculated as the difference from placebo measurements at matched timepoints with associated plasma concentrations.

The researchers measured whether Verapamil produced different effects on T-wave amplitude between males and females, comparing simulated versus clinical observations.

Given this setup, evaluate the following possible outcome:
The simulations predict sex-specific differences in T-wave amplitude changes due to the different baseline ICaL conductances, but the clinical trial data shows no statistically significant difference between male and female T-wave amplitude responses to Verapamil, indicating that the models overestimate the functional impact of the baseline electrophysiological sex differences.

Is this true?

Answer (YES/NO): NO